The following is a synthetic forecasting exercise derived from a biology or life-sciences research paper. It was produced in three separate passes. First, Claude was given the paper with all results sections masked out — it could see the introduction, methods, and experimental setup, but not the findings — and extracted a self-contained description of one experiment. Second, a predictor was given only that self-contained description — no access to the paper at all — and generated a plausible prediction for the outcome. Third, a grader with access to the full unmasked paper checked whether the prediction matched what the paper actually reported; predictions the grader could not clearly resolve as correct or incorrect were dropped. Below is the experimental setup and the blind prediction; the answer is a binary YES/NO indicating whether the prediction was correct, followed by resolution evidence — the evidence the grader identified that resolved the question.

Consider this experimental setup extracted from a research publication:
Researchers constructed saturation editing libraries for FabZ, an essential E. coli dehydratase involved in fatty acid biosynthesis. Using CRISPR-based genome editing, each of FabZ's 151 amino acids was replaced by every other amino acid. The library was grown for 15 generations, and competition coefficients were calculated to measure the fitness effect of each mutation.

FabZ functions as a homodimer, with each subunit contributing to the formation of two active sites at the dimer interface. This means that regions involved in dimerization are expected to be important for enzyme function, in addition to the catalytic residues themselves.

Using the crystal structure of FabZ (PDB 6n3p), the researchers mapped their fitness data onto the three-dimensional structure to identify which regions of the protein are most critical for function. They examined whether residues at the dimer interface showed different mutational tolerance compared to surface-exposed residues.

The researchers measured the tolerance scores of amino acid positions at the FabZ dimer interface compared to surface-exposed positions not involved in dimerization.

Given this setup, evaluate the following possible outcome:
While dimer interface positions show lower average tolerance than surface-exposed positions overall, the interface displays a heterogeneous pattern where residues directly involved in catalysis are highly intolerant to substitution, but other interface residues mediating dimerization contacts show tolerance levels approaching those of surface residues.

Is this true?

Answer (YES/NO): NO